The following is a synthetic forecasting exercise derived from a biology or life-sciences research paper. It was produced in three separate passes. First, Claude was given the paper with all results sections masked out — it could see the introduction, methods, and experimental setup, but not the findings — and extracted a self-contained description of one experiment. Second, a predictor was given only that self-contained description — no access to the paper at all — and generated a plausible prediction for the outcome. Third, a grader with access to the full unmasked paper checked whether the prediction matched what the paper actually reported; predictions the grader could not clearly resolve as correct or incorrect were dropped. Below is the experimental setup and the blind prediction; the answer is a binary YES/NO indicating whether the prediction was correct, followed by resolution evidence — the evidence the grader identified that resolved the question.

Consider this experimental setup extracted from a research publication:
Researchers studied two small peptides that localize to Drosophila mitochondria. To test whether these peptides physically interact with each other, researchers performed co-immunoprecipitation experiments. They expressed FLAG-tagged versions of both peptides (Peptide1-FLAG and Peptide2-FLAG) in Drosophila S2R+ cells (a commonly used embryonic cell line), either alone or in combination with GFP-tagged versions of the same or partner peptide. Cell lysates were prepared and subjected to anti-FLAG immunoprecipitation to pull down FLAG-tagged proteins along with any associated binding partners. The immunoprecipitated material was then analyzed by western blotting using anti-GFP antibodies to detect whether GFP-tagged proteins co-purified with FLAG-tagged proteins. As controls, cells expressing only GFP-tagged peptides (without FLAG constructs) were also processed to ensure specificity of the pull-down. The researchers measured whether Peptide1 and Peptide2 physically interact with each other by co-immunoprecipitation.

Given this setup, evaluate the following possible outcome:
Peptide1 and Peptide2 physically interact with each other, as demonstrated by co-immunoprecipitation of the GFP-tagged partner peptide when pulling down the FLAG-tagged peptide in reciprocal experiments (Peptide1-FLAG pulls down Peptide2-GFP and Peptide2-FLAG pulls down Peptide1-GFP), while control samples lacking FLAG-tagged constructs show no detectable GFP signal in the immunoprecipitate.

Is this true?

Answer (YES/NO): YES